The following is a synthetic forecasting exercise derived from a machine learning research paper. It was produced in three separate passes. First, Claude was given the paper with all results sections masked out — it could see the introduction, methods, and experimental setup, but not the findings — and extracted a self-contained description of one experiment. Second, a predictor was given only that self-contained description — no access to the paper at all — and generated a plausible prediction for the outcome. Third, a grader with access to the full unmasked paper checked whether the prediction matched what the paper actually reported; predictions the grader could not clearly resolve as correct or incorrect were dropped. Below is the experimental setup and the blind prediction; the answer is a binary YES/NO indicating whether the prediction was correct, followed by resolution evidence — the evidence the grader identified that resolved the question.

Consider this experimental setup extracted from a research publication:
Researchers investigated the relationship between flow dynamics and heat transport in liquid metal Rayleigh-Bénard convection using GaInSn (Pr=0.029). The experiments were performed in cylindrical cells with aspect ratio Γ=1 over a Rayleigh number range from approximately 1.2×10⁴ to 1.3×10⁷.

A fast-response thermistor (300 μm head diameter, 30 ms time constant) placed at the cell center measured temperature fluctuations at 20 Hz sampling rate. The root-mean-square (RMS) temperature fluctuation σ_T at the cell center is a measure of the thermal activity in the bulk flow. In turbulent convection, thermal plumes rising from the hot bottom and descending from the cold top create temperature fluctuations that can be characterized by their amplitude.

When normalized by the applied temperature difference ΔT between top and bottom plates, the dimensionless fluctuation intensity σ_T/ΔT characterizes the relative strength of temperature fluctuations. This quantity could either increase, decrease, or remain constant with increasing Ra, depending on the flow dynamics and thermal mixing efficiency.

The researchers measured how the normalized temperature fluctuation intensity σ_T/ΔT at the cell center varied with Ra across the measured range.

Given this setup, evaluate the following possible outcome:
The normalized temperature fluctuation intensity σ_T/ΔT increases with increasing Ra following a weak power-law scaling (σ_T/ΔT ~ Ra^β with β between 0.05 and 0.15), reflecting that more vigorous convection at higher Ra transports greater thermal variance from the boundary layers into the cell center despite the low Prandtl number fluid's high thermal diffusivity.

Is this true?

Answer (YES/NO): NO